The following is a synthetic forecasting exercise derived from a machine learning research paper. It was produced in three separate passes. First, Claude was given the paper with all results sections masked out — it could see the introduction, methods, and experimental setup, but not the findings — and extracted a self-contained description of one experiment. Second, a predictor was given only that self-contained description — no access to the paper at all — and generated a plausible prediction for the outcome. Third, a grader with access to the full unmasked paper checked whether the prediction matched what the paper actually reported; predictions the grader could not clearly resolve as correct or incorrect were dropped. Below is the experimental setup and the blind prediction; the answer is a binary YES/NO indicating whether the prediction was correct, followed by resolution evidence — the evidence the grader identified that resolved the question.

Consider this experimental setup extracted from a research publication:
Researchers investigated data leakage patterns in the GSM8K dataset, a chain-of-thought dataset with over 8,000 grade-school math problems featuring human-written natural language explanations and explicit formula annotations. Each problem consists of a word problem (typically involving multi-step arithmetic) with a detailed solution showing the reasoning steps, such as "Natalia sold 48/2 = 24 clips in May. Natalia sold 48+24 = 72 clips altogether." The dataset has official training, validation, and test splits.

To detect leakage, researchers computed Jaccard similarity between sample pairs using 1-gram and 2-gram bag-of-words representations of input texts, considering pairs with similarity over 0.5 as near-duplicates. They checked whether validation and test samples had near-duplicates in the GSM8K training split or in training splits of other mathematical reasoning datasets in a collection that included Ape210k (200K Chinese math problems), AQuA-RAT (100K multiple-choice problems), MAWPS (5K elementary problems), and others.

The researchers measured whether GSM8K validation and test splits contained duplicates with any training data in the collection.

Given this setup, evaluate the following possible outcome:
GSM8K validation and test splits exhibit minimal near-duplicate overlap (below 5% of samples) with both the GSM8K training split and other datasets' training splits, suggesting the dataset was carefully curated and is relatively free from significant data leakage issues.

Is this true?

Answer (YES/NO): YES